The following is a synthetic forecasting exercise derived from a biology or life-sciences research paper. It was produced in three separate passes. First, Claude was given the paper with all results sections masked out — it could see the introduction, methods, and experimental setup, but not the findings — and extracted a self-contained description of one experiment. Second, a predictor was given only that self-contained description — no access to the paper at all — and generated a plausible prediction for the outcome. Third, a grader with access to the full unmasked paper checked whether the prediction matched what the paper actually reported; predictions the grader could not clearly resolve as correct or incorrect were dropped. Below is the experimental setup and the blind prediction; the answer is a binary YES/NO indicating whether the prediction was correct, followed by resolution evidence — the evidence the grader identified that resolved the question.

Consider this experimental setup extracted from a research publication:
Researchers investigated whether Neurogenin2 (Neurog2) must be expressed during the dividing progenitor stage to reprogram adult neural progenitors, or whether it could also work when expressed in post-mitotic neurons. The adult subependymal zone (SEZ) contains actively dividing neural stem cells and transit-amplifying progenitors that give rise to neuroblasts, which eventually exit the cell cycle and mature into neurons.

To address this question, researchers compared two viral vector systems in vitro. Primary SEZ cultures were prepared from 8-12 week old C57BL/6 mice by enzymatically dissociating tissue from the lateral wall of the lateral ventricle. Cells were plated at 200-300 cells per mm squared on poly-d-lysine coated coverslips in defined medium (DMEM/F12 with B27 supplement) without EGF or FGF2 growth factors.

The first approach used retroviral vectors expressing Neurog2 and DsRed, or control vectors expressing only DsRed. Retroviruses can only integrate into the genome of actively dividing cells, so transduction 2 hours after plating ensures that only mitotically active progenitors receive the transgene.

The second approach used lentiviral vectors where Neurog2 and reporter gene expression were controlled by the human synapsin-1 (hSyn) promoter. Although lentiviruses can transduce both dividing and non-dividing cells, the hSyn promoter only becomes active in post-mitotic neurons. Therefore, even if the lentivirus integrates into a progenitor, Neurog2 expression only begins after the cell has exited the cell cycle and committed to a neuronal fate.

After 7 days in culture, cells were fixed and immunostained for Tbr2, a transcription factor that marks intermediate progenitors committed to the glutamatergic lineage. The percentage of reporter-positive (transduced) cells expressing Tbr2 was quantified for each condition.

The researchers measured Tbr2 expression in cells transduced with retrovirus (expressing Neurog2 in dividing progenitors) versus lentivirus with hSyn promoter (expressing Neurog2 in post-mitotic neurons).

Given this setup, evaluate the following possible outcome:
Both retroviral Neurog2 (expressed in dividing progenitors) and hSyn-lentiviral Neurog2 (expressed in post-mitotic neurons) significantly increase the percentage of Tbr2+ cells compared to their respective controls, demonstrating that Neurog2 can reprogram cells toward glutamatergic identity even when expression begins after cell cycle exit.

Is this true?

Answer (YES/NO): NO